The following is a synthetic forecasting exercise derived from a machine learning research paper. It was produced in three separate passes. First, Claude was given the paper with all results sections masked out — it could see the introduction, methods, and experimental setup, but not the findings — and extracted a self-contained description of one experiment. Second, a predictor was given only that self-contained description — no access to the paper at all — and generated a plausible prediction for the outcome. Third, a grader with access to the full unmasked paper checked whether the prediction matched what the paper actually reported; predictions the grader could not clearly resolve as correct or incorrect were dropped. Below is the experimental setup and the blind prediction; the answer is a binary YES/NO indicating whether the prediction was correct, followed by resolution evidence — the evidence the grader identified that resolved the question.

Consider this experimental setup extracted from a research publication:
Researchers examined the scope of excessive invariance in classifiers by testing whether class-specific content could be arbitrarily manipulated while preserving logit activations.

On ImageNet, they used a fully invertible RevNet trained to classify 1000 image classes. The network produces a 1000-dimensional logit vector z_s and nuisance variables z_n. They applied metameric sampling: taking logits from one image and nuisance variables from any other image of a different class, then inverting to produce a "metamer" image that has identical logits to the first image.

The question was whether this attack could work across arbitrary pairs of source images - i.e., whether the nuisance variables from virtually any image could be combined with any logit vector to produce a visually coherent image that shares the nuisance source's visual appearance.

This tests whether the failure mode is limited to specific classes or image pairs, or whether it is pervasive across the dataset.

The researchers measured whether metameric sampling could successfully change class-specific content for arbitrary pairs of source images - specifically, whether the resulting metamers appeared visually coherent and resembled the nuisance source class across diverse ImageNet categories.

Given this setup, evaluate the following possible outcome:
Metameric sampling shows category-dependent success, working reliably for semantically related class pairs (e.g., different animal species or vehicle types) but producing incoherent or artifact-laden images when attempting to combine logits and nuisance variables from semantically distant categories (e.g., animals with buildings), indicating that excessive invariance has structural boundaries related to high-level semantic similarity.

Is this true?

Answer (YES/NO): NO